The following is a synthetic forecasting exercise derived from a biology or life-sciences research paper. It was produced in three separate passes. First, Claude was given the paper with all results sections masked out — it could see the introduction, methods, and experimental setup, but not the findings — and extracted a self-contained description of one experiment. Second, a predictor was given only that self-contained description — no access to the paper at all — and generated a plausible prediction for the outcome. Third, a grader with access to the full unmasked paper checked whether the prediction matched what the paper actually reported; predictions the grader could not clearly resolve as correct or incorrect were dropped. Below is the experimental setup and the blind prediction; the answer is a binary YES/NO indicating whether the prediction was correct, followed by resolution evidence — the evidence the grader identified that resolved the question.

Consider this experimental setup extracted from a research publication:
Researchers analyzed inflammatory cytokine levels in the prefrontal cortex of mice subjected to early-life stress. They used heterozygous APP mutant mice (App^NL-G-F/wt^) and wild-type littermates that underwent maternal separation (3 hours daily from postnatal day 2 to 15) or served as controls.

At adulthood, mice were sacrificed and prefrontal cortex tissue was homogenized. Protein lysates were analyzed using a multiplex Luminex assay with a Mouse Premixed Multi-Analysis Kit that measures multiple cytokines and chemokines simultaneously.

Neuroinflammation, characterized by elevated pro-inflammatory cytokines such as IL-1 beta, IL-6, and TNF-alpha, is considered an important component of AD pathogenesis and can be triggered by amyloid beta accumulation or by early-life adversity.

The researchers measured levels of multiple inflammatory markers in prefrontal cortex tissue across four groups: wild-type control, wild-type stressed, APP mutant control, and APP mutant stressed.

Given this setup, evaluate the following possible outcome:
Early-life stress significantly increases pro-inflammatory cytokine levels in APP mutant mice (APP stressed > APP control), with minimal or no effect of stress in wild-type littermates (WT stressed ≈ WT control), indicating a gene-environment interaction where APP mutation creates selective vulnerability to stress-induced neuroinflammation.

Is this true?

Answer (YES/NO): NO